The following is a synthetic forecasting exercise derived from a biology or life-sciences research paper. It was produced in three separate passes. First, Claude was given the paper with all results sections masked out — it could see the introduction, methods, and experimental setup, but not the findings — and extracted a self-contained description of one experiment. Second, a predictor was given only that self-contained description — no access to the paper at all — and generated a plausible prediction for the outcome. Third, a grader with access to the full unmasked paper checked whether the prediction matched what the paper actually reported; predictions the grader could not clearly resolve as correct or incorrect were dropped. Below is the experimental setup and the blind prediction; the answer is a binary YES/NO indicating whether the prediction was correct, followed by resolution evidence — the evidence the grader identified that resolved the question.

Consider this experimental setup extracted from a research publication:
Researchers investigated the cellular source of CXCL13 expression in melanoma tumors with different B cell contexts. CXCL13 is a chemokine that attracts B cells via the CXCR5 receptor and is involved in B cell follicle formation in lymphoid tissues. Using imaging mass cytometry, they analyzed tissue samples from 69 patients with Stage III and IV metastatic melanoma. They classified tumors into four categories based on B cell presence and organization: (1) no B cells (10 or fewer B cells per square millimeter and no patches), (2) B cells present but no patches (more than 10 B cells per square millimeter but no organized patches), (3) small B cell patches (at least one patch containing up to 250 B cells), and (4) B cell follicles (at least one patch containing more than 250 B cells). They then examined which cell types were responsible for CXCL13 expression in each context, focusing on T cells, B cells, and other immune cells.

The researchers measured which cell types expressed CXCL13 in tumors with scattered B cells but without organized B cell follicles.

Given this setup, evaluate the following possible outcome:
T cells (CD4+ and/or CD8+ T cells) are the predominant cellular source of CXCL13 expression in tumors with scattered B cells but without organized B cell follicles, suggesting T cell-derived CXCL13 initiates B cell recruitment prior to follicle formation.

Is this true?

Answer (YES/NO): YES